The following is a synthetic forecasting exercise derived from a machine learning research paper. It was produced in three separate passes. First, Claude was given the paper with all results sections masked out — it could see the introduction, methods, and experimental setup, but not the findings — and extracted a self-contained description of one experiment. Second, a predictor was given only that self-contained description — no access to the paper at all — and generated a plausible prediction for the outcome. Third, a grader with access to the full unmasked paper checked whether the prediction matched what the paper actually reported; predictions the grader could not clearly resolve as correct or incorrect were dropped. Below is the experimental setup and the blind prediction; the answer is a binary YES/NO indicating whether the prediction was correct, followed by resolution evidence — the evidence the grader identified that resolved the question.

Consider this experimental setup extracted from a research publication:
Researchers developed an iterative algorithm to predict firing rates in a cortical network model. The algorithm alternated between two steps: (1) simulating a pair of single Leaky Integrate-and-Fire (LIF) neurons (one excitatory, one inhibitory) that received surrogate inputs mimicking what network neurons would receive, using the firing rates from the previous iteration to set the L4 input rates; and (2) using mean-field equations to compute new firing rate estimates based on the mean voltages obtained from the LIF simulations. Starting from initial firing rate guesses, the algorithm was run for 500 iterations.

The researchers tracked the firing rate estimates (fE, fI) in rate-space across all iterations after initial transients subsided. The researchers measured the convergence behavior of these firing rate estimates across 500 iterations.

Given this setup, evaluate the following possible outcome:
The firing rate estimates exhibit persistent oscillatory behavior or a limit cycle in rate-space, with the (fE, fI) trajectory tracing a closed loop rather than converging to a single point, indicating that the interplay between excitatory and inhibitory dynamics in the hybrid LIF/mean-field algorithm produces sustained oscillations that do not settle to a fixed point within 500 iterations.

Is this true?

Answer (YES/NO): NO